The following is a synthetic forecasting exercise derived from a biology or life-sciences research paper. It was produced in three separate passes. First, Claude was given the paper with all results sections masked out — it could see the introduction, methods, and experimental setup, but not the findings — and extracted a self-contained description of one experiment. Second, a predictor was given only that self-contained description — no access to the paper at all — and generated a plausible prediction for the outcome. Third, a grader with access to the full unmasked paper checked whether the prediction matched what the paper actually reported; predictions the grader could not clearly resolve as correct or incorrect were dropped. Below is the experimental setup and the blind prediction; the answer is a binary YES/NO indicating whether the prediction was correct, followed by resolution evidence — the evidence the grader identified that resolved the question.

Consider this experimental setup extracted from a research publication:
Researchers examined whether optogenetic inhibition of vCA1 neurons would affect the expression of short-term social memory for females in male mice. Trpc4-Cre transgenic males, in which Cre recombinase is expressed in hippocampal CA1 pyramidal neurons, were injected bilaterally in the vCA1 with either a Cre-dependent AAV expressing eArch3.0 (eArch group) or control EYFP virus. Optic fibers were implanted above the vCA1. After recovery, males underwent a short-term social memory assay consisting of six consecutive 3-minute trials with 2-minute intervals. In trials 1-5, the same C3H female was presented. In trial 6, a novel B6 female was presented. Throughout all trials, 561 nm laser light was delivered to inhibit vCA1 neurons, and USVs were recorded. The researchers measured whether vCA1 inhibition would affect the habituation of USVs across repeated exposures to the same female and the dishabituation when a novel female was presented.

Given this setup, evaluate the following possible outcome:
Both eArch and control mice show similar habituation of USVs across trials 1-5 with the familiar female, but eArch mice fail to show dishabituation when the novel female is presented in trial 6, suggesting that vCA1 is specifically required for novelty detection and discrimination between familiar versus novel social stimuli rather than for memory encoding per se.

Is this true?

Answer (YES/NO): NO